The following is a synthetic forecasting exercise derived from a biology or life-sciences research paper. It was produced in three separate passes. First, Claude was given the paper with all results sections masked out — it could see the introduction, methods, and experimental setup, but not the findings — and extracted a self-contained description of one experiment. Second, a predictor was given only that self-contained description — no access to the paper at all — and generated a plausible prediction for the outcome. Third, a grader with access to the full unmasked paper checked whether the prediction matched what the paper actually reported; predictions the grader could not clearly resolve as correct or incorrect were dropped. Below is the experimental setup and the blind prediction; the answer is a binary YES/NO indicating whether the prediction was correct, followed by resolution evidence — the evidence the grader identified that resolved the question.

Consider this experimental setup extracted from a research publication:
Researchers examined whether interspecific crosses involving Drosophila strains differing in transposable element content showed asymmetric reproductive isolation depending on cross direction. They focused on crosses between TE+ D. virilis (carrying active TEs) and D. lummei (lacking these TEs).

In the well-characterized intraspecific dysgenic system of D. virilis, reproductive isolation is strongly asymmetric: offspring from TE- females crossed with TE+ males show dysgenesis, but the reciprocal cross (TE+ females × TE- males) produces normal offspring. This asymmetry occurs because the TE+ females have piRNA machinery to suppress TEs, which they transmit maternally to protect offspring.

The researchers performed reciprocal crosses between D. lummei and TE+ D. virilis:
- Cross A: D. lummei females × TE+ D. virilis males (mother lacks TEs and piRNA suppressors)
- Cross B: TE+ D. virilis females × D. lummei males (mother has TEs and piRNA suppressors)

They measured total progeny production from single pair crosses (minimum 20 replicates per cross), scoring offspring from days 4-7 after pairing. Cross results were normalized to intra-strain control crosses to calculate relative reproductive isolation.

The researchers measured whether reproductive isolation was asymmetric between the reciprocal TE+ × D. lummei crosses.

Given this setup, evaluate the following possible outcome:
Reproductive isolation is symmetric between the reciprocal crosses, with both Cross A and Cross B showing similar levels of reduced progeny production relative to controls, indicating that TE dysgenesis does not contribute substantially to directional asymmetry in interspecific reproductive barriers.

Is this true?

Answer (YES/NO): NO